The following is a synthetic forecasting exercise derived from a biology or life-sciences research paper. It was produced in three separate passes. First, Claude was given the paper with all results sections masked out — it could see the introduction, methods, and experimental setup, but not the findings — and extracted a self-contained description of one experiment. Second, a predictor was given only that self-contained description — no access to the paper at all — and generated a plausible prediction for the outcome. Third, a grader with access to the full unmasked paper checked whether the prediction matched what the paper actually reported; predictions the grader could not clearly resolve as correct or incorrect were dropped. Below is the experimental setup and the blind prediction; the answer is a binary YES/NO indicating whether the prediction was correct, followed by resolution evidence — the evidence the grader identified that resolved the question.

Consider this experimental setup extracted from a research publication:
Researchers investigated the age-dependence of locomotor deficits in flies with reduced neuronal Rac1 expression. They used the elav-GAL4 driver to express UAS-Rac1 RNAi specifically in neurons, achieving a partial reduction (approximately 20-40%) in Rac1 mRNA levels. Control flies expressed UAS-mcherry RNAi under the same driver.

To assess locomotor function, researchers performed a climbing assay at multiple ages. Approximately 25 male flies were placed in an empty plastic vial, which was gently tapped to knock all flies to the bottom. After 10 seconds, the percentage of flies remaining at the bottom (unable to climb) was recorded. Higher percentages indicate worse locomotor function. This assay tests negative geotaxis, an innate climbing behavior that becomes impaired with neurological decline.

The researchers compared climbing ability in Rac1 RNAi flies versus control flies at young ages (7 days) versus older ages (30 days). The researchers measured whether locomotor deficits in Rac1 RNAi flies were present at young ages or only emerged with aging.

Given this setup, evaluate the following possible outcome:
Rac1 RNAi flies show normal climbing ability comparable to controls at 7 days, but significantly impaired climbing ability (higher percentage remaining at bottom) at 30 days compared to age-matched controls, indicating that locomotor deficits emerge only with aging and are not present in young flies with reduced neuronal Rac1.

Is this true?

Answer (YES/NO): YES